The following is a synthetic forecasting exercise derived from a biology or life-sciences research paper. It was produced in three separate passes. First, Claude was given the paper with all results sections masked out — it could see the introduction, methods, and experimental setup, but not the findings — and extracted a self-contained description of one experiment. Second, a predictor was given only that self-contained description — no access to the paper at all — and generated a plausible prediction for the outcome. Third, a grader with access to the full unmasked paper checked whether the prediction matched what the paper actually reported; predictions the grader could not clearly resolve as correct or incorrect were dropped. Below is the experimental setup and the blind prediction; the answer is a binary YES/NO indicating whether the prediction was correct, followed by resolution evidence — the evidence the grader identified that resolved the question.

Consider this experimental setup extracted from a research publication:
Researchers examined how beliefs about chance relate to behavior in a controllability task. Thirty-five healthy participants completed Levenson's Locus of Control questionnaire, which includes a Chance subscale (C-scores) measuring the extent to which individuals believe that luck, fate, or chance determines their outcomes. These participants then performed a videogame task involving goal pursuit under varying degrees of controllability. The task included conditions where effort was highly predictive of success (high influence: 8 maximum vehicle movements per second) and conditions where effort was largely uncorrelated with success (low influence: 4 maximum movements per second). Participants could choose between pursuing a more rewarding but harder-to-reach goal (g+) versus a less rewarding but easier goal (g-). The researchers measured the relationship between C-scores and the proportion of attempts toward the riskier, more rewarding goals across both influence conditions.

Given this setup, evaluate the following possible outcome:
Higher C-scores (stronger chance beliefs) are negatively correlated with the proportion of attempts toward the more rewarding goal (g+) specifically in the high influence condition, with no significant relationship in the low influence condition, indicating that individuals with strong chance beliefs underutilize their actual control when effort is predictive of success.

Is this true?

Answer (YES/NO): NO